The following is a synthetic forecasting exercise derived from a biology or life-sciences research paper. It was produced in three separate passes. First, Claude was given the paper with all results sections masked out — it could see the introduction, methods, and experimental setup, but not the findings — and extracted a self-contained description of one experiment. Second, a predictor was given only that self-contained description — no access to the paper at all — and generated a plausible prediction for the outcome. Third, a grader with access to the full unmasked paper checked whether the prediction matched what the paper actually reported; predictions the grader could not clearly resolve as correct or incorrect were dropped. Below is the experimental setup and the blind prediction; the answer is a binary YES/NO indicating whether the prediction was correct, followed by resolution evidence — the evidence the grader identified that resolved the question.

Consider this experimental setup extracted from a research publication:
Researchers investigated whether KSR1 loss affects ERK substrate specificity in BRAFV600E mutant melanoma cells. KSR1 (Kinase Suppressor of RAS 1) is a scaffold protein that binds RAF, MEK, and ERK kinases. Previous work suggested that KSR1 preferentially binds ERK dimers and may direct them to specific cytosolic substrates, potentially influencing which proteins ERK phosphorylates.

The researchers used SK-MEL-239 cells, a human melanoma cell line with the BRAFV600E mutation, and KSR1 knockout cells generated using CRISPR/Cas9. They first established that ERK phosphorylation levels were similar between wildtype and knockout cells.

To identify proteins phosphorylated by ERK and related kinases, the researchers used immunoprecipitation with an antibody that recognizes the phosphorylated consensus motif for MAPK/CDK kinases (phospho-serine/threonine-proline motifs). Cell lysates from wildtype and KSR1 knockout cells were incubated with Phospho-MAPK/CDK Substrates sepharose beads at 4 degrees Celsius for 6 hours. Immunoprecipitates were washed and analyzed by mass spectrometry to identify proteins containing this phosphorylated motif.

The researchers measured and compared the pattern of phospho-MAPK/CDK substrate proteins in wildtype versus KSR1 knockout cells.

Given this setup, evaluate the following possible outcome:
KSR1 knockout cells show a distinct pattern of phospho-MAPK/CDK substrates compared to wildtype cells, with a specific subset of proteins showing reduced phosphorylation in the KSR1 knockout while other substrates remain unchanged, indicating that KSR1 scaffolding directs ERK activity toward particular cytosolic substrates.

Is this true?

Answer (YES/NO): NO